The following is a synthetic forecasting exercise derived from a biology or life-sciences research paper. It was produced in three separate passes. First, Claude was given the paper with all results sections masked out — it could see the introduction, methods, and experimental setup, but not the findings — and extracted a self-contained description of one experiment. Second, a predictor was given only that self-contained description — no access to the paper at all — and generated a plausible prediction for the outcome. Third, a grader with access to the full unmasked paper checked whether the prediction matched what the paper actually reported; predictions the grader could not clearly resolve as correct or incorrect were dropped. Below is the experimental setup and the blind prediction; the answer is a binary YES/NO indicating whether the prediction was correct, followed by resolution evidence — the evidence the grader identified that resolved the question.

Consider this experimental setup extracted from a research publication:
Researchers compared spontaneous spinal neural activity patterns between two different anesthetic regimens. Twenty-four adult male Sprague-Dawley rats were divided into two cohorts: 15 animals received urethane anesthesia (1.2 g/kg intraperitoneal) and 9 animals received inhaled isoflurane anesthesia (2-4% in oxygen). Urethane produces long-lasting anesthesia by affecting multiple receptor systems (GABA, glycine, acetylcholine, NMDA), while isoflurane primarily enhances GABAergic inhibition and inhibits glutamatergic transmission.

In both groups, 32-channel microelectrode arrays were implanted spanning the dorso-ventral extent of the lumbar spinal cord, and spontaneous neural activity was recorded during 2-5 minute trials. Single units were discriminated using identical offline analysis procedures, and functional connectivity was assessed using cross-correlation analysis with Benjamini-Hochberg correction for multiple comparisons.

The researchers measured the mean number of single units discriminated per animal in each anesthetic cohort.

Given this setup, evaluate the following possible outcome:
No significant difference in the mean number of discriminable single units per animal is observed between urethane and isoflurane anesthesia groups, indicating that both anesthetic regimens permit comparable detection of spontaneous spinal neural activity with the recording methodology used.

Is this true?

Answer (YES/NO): YES